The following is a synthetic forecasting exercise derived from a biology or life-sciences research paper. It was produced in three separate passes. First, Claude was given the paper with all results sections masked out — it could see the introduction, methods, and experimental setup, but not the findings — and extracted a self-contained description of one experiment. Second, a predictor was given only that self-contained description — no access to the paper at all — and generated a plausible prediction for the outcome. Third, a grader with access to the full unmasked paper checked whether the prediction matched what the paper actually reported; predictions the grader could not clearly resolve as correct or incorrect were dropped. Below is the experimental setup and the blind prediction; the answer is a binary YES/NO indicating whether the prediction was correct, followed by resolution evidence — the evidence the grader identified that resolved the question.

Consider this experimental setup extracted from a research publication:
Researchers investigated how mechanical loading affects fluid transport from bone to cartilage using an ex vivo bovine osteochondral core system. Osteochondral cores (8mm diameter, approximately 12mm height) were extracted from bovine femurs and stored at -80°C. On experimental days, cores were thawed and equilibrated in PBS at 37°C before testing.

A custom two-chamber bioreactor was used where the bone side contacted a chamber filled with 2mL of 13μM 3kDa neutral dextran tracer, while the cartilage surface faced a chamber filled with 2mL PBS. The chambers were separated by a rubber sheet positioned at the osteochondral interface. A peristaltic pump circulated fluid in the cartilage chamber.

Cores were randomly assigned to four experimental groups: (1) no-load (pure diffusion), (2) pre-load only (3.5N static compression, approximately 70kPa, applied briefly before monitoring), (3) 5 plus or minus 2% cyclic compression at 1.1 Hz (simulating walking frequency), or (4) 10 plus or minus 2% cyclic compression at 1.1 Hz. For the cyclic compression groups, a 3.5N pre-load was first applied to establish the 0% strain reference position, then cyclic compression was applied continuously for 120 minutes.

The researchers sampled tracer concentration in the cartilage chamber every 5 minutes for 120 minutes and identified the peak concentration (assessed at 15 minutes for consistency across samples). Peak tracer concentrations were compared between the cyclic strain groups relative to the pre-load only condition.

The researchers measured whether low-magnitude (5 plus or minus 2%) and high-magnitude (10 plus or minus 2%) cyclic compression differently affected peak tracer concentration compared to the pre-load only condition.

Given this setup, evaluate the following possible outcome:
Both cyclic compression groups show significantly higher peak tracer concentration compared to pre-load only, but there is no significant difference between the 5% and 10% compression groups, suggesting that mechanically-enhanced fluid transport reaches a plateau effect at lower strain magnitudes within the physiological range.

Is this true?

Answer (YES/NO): NO